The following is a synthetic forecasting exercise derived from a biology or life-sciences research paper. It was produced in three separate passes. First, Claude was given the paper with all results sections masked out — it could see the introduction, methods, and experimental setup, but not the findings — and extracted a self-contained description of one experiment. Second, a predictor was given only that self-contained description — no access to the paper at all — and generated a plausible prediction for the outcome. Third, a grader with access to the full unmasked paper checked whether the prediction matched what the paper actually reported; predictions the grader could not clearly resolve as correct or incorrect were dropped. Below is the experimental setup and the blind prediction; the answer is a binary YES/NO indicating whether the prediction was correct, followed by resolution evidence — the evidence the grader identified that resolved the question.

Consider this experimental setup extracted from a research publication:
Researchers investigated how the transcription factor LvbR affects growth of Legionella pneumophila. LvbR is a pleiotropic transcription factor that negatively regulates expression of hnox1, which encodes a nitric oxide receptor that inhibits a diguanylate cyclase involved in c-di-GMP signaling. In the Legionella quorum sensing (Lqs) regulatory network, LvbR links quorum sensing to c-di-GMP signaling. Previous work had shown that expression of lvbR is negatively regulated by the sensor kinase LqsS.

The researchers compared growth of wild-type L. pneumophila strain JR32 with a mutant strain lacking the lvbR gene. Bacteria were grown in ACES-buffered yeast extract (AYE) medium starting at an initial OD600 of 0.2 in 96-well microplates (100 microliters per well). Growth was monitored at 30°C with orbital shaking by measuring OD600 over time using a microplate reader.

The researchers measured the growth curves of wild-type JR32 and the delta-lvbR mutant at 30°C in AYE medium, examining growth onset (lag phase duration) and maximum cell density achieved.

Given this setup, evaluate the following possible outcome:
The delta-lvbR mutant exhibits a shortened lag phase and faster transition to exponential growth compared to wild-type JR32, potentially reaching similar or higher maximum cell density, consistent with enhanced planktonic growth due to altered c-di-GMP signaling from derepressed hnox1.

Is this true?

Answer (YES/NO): NO